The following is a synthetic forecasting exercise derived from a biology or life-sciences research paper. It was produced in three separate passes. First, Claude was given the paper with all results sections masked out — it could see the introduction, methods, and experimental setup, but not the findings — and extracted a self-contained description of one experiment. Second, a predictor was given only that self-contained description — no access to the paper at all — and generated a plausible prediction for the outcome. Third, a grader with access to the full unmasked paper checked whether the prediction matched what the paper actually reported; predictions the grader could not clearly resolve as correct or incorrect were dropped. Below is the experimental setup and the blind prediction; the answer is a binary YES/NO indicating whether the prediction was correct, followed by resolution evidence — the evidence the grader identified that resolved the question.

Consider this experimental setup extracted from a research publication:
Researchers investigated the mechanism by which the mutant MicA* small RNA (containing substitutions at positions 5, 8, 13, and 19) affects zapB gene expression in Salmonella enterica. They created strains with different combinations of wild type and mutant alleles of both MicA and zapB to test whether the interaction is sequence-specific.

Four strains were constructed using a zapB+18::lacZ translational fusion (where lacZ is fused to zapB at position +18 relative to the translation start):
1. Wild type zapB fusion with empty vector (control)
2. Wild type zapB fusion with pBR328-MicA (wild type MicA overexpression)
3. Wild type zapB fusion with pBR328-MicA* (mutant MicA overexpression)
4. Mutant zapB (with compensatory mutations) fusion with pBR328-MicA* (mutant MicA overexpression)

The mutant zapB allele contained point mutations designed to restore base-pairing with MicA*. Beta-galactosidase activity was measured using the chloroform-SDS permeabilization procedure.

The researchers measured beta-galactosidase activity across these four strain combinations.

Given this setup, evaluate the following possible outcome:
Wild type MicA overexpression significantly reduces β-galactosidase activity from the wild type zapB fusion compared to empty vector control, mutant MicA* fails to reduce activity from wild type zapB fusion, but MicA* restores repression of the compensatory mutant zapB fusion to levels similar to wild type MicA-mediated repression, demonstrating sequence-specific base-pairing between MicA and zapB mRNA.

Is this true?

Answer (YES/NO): NO